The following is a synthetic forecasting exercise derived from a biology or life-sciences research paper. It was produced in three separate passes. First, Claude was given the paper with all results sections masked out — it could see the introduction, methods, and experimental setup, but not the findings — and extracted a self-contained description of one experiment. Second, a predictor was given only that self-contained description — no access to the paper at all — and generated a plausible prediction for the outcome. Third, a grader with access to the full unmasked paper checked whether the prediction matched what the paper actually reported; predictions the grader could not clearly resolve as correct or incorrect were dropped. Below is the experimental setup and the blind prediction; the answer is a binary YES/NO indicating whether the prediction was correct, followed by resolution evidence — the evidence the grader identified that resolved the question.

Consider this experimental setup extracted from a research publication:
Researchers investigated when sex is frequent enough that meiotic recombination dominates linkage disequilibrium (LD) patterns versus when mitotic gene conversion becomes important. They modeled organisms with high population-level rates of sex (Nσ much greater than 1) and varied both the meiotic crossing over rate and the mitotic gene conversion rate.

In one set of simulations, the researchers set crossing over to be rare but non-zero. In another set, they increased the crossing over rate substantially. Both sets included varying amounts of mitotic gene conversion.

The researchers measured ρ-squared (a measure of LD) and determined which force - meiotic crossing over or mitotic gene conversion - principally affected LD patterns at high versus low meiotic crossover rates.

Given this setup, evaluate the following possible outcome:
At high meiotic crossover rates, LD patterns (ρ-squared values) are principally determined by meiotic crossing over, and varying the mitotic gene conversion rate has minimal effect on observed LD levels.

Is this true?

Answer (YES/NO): YES